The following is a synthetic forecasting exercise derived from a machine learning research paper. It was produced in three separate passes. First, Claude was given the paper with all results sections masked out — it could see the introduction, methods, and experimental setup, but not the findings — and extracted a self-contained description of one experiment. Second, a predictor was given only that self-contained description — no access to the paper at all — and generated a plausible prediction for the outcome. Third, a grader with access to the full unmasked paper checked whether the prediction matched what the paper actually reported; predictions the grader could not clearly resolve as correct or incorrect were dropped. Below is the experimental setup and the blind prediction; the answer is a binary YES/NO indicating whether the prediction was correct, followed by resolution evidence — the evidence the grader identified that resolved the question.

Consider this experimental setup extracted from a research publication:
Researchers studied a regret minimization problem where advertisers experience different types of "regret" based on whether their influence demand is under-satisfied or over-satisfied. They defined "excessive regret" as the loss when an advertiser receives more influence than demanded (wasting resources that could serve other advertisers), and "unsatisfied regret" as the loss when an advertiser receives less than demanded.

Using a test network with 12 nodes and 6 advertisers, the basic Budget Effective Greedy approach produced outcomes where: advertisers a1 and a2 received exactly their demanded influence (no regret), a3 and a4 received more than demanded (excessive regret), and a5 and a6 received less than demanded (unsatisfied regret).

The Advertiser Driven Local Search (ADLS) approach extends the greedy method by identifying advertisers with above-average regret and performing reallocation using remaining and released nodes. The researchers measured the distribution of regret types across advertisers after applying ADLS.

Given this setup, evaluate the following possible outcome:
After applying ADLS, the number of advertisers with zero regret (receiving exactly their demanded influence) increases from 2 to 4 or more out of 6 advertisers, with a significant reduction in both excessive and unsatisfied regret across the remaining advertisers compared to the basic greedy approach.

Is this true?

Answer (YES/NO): YES